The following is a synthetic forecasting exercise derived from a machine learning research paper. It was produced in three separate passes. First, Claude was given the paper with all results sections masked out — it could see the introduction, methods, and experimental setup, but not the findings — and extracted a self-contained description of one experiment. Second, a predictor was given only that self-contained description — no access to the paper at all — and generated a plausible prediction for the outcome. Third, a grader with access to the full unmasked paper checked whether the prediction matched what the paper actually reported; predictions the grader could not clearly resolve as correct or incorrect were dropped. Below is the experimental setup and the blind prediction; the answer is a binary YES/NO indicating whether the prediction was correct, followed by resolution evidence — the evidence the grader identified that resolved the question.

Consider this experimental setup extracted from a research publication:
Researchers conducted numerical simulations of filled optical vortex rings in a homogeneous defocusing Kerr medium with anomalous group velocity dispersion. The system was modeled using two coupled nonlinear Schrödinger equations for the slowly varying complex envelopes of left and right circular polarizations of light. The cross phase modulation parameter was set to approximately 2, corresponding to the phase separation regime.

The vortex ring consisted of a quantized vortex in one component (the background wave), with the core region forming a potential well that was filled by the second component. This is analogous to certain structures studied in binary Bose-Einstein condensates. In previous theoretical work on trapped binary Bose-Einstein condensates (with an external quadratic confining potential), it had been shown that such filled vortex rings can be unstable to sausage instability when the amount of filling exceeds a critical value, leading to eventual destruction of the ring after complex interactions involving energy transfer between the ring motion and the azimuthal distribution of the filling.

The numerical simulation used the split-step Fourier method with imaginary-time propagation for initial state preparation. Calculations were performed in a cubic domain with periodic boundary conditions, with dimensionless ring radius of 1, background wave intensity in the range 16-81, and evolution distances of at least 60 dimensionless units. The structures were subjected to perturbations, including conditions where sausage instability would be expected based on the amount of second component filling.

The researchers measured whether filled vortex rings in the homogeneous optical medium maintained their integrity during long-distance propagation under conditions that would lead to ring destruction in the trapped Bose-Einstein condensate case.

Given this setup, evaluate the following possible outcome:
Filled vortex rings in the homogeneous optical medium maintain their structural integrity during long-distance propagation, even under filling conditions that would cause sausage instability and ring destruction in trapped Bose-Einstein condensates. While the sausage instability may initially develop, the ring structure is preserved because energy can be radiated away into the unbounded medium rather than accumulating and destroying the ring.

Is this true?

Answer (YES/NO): NO